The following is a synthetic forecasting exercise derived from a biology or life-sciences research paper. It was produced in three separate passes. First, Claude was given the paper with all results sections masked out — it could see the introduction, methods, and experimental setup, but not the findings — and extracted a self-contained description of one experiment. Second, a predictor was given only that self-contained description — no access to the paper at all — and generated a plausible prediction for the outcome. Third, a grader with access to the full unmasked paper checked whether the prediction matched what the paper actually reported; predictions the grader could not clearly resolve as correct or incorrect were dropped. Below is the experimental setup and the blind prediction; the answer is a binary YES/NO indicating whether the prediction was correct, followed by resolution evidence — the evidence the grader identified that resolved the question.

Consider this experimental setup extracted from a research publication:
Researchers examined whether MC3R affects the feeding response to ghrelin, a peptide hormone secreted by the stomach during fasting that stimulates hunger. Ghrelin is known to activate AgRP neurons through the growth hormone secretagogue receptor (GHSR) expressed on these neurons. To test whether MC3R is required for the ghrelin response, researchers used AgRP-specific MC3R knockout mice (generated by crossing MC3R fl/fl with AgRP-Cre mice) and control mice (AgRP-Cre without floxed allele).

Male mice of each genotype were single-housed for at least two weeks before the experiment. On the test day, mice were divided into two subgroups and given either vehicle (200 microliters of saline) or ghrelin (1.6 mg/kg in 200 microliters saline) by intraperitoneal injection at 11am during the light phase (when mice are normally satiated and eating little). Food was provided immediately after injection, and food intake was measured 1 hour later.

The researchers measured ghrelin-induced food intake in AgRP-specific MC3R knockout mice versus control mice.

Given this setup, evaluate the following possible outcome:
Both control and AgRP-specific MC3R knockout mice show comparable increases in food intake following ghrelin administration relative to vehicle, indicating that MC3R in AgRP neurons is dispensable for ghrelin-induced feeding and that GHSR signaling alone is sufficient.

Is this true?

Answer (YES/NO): NO